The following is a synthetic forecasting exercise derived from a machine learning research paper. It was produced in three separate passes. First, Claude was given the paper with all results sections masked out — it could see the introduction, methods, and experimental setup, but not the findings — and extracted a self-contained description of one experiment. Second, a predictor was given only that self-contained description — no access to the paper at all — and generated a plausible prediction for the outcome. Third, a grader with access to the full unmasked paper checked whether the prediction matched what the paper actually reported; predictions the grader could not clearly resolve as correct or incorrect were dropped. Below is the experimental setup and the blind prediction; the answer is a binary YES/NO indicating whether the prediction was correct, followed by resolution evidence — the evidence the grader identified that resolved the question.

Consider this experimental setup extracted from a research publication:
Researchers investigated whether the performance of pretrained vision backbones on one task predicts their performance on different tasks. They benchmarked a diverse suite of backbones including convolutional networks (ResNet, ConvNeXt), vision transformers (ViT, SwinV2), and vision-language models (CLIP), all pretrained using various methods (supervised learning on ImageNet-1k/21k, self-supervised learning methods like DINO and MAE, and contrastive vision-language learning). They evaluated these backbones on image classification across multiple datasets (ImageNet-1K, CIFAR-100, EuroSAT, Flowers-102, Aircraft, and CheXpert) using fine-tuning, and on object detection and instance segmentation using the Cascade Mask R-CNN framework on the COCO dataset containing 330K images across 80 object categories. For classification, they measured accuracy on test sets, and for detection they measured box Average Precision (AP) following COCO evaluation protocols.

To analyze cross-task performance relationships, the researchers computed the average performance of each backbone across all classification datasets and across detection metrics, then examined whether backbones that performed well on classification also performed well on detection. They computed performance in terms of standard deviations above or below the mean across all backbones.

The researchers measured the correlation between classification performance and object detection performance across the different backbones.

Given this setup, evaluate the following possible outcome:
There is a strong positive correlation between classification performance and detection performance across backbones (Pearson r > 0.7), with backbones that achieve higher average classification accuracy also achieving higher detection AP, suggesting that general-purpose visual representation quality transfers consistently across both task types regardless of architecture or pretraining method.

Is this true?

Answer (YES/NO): YES